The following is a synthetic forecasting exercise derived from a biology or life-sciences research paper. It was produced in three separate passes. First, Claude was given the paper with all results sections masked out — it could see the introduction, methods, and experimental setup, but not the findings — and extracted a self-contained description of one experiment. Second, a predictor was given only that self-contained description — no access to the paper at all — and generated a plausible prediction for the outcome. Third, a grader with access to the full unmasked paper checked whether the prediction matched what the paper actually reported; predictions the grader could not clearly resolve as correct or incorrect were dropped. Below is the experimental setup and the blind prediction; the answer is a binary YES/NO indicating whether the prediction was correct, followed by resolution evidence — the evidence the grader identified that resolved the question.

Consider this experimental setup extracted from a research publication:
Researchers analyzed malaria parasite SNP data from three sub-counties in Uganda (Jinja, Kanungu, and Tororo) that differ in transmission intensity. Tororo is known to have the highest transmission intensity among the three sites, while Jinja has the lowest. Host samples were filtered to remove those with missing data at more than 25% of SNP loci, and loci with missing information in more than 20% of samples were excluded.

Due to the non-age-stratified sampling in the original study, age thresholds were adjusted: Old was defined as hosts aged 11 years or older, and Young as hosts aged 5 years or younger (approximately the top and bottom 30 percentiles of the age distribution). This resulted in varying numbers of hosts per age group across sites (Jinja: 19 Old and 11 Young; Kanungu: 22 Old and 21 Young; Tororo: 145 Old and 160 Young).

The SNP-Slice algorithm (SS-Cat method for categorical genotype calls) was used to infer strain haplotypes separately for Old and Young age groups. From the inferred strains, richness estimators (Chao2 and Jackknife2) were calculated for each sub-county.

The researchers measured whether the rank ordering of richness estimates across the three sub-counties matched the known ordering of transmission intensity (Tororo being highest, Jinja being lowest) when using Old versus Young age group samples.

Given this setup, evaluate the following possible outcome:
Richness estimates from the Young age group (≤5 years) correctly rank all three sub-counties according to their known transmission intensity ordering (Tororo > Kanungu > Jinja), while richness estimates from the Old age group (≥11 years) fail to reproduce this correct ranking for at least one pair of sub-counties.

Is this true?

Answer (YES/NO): NO